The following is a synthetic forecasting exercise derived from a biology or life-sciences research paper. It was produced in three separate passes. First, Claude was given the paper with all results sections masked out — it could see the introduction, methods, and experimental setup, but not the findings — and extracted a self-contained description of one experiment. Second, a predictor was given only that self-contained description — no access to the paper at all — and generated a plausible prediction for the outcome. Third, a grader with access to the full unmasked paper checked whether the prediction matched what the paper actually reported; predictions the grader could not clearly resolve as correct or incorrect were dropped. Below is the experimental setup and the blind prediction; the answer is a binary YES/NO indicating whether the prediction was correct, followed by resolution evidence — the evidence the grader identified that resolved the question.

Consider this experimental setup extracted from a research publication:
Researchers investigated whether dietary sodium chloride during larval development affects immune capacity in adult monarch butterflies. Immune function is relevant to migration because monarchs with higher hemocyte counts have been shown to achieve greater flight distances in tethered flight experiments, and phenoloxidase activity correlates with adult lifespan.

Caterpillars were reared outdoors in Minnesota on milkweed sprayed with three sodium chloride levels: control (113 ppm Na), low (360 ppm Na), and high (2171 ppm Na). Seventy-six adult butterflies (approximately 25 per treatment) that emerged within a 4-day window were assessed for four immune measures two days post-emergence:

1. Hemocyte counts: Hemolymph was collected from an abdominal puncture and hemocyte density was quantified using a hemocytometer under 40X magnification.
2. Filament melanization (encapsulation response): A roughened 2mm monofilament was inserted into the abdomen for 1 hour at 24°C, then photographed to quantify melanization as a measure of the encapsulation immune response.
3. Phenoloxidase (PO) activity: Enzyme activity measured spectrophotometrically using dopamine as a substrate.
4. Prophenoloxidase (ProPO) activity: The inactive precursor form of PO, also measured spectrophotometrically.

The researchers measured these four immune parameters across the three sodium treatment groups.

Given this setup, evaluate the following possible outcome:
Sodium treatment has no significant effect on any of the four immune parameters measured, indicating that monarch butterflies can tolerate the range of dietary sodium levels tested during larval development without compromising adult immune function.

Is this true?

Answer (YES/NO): YES